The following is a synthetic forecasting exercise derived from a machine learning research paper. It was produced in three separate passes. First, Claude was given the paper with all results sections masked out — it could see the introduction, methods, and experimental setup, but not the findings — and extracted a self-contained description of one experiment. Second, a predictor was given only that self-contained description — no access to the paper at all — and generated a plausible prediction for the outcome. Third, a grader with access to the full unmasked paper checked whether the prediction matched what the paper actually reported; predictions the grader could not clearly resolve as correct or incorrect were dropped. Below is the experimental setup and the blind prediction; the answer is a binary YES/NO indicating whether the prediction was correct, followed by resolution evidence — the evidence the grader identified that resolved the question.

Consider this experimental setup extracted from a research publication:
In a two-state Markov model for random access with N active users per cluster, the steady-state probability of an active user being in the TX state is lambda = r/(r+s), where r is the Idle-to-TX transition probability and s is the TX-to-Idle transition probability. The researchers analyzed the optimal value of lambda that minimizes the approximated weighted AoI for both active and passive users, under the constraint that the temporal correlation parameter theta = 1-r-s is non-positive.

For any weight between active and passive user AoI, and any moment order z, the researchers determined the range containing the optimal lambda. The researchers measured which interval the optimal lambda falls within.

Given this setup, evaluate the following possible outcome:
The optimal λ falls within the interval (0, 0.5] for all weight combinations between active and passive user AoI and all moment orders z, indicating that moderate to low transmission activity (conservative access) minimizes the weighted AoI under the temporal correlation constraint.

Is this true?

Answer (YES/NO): NO